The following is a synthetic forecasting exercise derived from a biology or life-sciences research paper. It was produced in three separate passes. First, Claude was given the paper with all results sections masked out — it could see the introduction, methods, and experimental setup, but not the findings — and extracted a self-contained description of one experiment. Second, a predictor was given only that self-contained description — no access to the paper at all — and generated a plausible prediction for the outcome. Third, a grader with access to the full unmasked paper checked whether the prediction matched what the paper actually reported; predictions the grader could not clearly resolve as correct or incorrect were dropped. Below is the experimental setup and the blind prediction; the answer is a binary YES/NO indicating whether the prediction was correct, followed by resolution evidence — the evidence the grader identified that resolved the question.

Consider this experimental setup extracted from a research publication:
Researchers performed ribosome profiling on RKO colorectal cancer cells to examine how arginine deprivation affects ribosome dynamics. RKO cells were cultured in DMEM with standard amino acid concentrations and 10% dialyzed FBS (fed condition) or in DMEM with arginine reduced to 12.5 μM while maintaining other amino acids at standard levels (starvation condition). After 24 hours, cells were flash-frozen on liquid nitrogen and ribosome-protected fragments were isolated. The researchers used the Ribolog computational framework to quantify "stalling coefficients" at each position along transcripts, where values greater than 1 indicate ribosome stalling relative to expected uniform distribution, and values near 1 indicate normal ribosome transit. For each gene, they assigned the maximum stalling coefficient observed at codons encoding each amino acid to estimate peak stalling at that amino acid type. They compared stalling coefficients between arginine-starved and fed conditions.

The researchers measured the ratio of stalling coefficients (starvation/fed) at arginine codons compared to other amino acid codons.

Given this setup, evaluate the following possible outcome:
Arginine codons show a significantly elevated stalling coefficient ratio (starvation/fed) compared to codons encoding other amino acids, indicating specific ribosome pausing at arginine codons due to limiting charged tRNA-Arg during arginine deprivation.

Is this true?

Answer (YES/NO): YES